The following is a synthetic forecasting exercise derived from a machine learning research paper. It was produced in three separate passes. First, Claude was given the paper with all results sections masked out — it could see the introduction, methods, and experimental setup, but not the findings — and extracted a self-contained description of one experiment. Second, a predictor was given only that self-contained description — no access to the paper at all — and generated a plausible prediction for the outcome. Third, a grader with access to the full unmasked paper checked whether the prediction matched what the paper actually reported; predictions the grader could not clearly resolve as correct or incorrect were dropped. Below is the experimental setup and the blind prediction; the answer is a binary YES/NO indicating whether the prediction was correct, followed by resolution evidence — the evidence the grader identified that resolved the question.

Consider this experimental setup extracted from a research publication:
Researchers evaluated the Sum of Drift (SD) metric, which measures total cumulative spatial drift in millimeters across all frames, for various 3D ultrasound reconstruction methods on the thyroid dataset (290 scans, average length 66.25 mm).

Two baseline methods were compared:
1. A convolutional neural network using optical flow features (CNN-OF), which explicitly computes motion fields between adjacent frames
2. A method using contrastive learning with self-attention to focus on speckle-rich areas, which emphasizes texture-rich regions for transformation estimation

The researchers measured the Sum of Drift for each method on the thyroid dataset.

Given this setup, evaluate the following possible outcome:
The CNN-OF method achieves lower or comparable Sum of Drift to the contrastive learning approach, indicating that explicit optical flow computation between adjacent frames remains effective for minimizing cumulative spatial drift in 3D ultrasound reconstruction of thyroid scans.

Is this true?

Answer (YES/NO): NO